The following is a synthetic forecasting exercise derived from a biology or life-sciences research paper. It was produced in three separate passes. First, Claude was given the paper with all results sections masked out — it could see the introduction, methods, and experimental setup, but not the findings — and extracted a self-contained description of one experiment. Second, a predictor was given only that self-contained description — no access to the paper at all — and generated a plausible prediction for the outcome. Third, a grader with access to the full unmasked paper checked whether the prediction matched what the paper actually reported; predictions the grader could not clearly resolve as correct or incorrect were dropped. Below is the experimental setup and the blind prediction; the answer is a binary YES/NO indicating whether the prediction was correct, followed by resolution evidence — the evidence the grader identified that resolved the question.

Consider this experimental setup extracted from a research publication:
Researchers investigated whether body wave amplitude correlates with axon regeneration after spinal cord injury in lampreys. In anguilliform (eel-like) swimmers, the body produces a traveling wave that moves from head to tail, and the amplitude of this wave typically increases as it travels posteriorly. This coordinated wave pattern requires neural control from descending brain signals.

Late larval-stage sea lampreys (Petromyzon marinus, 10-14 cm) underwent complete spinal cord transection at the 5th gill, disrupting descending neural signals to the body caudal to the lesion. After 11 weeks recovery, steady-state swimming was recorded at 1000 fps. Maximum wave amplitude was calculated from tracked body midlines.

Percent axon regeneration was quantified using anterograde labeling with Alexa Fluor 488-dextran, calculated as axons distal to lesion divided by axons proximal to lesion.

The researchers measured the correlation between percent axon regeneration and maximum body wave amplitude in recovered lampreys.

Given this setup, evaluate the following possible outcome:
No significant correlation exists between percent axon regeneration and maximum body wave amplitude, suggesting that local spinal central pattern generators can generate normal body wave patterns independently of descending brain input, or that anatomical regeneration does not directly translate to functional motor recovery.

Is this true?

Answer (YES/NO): YES